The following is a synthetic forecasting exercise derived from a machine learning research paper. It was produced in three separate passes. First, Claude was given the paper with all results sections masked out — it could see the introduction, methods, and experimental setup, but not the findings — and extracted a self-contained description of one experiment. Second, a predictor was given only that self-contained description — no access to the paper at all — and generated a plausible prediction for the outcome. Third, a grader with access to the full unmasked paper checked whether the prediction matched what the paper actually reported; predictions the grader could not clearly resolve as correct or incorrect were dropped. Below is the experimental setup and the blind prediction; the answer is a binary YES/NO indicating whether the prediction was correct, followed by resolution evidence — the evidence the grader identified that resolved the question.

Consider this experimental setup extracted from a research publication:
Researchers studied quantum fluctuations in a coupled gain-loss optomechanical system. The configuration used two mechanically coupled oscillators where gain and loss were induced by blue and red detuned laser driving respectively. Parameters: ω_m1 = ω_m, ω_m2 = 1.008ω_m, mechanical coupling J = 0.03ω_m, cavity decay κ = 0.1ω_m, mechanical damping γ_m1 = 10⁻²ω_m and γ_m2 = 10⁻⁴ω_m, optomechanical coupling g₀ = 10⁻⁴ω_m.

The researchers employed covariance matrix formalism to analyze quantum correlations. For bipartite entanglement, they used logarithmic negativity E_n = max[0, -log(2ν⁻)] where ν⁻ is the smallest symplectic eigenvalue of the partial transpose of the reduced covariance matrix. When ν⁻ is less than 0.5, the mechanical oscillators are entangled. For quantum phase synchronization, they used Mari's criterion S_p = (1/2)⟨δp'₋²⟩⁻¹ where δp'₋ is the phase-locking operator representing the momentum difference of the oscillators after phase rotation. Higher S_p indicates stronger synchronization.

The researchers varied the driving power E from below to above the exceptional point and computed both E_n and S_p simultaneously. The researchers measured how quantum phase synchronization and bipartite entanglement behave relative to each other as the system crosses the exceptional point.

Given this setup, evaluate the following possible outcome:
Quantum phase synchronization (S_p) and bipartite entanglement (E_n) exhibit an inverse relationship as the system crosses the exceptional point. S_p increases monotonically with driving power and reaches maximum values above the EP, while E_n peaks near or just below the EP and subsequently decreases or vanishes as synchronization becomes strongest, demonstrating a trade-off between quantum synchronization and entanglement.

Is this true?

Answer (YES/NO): NO